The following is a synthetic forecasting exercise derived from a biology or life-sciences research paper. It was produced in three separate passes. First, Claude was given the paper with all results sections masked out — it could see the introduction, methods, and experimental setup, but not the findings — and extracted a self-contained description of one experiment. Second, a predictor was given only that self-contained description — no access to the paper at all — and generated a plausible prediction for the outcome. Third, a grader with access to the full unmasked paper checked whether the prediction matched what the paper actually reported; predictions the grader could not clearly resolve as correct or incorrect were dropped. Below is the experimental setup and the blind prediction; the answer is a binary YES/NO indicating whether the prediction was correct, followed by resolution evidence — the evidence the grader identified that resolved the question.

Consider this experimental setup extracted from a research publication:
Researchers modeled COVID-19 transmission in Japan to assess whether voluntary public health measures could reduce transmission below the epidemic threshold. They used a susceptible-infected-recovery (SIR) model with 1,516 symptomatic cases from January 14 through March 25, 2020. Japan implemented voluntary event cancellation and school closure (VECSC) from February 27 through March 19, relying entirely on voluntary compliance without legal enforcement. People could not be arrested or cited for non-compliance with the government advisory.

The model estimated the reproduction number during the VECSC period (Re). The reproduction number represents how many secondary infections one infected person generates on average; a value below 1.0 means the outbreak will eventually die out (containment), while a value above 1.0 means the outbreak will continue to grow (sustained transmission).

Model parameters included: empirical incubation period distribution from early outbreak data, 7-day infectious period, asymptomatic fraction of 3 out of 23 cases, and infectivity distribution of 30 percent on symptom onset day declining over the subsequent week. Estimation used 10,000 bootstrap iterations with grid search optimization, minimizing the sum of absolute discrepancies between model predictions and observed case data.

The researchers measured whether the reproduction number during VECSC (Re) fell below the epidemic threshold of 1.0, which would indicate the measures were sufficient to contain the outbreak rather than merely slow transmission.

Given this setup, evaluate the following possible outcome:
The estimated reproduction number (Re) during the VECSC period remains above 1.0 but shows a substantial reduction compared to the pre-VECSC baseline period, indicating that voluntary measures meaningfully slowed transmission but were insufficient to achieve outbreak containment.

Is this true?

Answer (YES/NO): YES